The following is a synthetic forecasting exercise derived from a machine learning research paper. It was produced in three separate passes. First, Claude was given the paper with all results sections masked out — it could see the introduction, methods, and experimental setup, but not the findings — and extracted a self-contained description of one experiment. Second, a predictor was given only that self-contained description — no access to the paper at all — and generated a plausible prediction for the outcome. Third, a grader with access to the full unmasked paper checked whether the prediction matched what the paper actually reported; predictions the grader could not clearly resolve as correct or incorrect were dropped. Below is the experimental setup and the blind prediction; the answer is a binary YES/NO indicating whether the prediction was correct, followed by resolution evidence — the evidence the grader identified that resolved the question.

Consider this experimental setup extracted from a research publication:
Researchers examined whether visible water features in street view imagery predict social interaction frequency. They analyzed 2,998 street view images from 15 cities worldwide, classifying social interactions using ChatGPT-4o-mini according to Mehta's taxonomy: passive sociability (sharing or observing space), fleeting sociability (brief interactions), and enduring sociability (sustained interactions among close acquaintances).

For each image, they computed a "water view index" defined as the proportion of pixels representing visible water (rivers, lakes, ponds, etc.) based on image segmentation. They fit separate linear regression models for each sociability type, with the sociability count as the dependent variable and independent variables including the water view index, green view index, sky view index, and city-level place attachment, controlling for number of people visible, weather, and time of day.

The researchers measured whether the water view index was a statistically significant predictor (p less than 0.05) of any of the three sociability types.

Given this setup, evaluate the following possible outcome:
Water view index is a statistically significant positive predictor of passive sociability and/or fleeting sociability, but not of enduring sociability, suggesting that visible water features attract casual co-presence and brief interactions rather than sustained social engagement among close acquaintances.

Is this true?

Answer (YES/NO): NO